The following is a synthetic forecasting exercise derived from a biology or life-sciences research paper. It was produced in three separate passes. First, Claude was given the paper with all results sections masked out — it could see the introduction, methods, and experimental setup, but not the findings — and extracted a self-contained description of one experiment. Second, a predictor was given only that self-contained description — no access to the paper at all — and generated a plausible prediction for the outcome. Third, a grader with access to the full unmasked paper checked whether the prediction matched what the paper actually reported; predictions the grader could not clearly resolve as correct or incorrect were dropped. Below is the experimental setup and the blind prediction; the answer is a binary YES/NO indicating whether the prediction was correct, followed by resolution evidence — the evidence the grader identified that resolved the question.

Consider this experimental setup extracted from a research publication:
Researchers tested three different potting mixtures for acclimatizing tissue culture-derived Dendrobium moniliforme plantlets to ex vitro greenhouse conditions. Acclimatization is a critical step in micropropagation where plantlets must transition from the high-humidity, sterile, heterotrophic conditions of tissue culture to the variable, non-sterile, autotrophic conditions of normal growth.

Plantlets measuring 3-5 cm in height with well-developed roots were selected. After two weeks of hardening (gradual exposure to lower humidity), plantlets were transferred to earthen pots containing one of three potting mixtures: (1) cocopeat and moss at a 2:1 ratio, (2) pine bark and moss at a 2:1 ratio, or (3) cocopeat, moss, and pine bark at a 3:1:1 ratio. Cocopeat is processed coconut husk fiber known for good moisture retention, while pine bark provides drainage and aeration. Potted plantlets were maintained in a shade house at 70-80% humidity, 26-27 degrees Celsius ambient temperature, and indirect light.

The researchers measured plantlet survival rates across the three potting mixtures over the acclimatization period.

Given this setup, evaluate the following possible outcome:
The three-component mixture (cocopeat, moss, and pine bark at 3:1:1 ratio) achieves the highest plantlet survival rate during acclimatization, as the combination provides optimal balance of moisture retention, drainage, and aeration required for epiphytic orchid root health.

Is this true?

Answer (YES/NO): YES